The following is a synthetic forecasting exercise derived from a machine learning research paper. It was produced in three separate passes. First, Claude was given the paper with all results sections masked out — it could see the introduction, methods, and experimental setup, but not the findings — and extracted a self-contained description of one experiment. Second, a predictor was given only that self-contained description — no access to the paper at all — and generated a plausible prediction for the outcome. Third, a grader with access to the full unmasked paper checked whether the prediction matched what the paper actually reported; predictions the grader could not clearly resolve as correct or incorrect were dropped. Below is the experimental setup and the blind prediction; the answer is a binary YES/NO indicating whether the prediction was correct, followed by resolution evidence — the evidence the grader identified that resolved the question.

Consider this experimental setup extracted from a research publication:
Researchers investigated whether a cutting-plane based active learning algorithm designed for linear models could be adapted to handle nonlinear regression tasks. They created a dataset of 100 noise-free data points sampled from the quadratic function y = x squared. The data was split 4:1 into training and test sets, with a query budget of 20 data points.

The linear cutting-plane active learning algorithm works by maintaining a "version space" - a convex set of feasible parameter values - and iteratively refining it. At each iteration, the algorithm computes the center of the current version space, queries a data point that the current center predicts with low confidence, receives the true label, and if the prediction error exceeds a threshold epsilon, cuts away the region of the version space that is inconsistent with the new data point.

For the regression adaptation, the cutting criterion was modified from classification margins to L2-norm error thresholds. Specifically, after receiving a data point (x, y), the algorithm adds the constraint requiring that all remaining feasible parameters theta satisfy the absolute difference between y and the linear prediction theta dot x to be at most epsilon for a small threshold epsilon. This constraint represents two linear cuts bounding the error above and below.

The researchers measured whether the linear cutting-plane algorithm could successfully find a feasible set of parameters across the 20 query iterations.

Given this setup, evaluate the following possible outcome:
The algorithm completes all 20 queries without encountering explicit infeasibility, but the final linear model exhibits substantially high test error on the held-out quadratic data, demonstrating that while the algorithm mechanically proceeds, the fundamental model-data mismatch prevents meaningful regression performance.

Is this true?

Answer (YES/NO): NO